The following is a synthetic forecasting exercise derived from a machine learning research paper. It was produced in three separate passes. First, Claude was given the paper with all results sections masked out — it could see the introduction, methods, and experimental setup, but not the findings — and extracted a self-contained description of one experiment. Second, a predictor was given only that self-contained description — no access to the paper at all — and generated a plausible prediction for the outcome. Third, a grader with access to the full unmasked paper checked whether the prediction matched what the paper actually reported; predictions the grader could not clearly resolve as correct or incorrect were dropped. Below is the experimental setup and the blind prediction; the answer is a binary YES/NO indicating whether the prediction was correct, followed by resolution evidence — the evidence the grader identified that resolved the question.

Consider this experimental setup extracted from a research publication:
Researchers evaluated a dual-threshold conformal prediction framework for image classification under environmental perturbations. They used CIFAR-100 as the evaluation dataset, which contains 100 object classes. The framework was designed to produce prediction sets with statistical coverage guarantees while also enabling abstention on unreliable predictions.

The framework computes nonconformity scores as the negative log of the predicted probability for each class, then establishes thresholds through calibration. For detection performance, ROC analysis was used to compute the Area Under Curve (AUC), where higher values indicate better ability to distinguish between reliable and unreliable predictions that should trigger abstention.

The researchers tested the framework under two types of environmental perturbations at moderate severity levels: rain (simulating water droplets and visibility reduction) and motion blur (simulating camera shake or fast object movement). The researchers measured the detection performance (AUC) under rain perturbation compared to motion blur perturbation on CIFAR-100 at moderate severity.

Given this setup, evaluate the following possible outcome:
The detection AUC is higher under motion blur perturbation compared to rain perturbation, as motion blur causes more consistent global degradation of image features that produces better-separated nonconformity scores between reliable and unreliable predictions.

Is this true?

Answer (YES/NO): YES